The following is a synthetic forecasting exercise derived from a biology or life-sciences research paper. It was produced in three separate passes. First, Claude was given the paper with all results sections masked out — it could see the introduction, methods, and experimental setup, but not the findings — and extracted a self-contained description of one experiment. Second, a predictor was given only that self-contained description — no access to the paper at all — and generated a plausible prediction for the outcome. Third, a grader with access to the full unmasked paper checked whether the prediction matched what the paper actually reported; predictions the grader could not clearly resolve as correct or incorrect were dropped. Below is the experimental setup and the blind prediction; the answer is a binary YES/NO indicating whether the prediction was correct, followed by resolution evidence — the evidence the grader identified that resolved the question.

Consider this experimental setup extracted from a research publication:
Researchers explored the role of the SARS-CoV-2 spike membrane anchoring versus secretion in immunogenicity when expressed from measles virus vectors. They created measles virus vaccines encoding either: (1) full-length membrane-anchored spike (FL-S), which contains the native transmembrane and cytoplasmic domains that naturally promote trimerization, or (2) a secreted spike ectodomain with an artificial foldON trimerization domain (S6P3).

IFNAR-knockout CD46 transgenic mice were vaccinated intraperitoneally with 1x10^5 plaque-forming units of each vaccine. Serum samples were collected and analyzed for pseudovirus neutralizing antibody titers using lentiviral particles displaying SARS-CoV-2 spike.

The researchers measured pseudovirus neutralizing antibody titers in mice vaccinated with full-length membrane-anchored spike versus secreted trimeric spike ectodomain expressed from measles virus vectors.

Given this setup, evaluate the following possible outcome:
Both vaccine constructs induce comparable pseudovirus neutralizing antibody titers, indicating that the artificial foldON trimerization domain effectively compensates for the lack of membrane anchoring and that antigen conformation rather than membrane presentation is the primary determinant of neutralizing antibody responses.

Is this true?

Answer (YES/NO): NO